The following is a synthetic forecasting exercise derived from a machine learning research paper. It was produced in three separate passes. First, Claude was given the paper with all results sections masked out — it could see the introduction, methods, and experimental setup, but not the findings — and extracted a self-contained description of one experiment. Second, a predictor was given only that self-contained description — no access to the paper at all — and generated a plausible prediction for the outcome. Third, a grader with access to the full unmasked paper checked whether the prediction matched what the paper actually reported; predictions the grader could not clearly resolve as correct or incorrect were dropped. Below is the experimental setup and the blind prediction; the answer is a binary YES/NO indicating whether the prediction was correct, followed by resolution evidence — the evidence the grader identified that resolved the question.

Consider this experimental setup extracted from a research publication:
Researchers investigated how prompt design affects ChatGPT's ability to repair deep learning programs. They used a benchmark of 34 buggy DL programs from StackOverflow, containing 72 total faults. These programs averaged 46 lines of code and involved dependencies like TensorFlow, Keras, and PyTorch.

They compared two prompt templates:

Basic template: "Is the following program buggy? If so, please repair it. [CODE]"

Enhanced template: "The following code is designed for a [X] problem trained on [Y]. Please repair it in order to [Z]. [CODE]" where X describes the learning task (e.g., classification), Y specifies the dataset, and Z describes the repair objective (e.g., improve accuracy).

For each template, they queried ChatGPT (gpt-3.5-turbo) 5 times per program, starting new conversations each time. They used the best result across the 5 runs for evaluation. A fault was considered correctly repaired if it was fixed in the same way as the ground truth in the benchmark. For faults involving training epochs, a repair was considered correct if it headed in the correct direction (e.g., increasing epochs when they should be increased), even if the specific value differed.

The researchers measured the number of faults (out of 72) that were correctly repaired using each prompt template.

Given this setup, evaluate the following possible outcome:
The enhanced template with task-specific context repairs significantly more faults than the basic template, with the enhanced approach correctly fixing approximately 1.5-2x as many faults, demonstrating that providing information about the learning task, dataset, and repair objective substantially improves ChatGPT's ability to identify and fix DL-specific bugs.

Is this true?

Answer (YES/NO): NO